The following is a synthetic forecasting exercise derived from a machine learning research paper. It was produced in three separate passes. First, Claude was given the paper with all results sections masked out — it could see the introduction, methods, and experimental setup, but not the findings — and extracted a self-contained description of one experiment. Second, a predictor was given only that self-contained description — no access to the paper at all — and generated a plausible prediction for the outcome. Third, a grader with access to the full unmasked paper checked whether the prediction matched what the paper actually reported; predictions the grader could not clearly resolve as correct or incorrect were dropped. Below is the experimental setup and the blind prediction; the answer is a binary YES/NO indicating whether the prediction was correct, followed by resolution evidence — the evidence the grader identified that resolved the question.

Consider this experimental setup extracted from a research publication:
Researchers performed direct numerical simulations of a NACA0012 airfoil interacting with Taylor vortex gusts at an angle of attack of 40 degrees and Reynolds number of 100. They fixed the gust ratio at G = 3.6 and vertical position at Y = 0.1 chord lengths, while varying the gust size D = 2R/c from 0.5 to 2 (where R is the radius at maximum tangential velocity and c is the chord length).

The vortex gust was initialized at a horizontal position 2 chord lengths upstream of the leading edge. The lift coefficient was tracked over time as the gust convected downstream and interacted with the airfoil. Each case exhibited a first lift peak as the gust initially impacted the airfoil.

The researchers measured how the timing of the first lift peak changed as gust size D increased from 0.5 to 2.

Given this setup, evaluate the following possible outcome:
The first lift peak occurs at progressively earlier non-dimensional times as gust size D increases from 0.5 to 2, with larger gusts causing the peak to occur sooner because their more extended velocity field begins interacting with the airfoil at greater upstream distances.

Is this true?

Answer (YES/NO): YES